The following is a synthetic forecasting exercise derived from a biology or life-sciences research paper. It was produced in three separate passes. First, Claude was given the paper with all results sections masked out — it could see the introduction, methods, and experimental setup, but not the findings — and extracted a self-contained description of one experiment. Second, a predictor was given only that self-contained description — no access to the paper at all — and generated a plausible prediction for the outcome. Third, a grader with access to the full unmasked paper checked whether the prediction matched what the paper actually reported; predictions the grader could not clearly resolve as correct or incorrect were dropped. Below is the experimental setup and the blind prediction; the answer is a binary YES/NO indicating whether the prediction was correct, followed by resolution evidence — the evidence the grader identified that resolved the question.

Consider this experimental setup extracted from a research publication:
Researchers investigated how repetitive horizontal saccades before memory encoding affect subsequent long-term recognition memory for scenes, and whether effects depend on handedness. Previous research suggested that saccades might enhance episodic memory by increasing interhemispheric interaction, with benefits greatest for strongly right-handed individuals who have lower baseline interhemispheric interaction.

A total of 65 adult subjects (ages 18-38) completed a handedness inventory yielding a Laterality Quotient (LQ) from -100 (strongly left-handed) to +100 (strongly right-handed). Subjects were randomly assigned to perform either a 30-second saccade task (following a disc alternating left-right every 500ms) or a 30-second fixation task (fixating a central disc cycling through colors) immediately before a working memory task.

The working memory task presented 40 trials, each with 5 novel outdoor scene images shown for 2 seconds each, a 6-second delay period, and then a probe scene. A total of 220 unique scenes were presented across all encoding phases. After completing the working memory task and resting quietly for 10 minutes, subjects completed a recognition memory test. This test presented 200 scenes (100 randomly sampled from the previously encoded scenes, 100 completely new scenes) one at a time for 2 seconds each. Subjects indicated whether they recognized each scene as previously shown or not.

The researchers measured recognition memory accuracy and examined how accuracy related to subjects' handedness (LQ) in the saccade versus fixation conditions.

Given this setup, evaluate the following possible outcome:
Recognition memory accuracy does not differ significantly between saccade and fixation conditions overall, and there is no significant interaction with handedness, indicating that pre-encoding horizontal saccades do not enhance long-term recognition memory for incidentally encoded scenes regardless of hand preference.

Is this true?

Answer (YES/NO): NO